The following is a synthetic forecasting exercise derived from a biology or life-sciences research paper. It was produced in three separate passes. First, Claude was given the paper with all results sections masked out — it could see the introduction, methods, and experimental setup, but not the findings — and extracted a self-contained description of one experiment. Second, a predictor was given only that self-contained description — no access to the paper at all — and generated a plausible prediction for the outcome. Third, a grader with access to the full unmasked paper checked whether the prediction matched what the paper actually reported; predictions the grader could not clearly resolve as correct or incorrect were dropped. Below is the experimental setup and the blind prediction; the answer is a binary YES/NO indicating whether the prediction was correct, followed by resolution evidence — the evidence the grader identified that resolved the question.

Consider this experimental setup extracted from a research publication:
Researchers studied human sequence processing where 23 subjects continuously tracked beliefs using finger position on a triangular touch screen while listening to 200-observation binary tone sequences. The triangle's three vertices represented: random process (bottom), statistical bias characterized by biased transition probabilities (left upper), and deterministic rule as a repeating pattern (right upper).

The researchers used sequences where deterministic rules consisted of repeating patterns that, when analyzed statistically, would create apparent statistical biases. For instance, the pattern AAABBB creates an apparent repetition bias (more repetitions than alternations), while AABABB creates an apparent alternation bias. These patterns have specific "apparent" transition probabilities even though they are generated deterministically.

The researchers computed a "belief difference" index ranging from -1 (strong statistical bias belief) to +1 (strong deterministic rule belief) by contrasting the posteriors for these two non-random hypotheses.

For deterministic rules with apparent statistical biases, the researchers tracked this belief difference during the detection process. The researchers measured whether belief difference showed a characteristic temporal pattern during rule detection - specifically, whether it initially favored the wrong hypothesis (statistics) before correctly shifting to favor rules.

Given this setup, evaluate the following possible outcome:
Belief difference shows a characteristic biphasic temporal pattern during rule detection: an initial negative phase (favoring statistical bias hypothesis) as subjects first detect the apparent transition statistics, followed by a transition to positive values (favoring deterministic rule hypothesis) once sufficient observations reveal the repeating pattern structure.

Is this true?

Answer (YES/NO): YES